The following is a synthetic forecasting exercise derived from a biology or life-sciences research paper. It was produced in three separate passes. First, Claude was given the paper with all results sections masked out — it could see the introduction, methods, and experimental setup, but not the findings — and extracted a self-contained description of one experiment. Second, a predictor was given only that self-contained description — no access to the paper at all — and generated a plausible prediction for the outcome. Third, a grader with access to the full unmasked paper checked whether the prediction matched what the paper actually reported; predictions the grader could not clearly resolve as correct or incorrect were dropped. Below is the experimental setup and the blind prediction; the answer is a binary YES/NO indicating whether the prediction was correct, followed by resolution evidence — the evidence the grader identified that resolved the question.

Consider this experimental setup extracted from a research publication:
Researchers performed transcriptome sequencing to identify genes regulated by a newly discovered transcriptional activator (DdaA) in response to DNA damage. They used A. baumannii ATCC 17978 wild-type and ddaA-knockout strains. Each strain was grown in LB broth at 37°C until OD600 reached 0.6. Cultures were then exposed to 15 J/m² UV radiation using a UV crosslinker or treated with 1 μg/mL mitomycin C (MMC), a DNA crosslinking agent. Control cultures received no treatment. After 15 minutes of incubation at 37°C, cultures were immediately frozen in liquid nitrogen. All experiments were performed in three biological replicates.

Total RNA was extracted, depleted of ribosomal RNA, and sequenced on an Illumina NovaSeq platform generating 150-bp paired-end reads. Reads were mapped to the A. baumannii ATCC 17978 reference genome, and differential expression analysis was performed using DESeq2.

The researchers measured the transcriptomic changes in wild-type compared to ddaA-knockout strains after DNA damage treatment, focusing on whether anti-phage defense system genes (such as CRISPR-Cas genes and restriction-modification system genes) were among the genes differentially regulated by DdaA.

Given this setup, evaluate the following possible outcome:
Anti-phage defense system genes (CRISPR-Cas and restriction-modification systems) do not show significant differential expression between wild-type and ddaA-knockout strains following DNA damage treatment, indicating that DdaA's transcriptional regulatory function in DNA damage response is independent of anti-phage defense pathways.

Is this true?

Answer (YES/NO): NO